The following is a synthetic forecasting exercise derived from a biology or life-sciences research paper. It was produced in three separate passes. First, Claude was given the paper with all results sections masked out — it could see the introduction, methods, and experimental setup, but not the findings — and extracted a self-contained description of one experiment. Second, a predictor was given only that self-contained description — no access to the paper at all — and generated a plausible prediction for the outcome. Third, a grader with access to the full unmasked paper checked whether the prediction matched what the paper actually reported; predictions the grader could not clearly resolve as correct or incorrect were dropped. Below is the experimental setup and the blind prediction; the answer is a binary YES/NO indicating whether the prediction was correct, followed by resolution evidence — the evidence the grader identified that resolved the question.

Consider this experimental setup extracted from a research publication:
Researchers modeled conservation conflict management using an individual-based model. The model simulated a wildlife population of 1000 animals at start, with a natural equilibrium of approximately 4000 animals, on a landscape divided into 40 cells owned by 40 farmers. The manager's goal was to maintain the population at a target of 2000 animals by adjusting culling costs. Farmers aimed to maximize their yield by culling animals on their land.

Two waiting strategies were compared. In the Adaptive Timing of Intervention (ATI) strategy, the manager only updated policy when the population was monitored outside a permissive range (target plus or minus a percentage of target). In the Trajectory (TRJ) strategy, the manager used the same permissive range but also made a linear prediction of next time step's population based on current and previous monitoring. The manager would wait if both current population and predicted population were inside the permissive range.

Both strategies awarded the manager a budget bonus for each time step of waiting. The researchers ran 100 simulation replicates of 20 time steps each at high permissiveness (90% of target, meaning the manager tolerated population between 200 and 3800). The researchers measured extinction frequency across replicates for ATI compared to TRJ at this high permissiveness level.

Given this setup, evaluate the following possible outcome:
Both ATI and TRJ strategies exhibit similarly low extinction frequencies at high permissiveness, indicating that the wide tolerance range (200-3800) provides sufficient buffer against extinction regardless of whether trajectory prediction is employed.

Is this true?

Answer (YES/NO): NO